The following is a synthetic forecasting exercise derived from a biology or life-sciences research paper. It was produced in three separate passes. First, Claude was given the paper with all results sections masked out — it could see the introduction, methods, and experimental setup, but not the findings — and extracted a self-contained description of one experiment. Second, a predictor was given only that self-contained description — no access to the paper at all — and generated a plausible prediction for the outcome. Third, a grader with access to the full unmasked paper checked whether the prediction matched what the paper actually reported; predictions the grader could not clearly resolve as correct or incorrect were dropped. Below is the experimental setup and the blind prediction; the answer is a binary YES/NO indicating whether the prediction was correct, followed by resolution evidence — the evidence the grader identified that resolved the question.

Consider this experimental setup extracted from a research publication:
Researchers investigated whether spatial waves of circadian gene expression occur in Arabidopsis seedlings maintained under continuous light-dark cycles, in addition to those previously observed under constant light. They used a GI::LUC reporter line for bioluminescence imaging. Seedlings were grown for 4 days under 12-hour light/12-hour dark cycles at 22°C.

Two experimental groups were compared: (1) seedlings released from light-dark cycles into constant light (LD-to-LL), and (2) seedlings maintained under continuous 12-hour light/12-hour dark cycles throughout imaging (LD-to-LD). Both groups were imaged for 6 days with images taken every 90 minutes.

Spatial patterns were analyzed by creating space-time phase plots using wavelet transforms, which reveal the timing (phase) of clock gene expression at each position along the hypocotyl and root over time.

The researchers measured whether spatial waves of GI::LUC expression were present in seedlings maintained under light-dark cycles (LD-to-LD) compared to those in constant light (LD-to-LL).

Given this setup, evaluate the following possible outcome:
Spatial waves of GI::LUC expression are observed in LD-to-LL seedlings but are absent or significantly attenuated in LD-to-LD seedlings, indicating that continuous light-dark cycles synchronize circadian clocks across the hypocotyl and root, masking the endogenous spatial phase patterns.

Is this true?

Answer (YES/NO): NO